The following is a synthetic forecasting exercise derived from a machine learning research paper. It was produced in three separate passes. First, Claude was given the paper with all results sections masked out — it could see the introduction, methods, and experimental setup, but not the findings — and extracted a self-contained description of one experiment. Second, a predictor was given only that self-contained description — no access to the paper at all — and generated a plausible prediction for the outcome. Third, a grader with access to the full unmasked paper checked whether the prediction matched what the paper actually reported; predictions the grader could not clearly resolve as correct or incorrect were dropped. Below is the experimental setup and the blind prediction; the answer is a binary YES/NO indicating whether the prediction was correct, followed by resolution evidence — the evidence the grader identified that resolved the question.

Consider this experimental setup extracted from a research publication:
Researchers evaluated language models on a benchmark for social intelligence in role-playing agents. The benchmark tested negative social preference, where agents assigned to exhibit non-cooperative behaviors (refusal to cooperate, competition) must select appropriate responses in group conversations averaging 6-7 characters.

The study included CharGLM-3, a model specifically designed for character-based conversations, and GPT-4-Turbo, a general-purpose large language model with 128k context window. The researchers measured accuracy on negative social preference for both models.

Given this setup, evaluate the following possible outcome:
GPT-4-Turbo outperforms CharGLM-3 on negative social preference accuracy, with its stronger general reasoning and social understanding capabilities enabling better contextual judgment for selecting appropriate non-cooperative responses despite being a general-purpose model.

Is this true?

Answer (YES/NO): YES